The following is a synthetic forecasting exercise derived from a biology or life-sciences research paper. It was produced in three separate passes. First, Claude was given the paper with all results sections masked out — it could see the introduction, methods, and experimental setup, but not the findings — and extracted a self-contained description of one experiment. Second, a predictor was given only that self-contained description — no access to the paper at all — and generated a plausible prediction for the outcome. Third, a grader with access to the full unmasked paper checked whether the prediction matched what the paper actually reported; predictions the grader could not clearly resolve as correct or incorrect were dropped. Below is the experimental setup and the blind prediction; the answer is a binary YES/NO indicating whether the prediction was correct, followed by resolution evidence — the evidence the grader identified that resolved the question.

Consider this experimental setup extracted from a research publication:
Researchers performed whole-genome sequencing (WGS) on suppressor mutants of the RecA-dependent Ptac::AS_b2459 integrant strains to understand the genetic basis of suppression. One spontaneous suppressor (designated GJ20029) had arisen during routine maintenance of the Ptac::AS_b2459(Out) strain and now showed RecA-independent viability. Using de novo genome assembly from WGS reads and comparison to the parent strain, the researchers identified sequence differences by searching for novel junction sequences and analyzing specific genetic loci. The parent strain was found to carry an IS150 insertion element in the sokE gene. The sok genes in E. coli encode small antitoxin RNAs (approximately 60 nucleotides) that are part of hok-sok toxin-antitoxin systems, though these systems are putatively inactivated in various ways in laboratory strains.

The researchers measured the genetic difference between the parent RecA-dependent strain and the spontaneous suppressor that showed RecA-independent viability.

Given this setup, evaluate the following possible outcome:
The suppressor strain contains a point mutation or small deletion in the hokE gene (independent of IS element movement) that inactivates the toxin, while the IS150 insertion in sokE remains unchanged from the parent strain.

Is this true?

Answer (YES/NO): NO